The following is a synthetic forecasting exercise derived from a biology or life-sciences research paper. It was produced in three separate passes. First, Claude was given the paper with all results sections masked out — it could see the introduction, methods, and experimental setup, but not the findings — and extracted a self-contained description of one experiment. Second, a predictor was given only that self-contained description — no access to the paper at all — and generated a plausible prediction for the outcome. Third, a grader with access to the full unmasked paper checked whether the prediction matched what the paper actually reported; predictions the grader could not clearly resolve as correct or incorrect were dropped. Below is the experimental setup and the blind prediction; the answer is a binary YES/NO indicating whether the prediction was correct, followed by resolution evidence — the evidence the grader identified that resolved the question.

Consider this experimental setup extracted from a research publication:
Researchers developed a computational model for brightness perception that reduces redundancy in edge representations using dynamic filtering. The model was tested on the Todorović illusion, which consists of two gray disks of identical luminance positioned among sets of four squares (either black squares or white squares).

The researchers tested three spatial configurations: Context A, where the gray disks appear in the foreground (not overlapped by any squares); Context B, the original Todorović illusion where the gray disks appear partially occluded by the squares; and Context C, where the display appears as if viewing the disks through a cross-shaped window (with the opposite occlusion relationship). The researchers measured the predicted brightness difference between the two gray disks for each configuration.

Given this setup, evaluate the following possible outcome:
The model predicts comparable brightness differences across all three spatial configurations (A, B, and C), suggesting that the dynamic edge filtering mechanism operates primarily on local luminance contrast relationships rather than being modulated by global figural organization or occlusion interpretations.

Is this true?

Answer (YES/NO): NO